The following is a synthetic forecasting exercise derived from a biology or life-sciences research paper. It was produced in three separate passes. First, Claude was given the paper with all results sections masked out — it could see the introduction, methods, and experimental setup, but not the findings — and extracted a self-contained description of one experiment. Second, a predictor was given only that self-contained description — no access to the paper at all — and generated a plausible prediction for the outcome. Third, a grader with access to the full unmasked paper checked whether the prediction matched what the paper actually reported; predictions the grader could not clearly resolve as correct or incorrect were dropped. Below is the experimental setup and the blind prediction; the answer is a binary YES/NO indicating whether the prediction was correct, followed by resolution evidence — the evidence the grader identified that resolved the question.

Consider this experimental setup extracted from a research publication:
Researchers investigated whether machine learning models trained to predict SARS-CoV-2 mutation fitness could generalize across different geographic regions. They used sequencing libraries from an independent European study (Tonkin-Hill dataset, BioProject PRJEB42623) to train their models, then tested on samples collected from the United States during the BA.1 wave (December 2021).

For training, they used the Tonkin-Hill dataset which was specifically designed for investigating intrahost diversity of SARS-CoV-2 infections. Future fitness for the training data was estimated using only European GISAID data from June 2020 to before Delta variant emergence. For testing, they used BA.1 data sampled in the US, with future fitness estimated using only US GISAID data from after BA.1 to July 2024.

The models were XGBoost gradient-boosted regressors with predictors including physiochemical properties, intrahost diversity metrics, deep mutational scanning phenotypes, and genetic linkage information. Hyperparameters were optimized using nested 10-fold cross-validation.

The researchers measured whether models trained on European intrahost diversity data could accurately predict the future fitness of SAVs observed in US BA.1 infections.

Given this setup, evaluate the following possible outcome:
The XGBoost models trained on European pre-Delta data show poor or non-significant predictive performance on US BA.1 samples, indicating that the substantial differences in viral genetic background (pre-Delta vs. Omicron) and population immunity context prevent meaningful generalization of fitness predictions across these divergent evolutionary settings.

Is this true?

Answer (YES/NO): NO